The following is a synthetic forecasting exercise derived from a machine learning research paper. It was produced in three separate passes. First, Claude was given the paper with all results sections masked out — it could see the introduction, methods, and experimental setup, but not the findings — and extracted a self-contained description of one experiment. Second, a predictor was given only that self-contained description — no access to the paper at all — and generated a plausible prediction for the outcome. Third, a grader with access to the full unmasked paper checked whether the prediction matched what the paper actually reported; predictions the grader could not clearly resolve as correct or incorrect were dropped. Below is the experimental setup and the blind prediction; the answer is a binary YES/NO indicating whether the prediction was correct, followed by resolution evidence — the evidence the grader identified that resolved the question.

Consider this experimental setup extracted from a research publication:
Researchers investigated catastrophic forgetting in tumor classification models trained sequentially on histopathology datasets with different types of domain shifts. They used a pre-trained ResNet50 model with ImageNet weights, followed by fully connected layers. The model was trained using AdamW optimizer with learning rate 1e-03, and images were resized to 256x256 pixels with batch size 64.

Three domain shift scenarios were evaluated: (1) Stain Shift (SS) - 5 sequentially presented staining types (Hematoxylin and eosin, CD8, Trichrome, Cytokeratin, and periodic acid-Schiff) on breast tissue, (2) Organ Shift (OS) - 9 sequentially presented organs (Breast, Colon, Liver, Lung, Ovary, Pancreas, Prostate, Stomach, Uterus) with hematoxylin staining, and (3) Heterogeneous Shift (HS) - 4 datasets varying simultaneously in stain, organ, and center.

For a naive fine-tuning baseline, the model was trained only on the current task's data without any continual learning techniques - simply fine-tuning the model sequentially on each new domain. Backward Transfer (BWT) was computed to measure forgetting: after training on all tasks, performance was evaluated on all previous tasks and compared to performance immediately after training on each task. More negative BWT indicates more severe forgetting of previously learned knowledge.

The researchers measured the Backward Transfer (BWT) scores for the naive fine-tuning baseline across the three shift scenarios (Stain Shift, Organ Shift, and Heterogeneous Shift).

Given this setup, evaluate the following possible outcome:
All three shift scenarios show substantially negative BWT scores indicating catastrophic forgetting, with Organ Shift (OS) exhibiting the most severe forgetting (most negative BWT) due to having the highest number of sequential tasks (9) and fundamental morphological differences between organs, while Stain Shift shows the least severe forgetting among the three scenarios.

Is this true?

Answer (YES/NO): NO